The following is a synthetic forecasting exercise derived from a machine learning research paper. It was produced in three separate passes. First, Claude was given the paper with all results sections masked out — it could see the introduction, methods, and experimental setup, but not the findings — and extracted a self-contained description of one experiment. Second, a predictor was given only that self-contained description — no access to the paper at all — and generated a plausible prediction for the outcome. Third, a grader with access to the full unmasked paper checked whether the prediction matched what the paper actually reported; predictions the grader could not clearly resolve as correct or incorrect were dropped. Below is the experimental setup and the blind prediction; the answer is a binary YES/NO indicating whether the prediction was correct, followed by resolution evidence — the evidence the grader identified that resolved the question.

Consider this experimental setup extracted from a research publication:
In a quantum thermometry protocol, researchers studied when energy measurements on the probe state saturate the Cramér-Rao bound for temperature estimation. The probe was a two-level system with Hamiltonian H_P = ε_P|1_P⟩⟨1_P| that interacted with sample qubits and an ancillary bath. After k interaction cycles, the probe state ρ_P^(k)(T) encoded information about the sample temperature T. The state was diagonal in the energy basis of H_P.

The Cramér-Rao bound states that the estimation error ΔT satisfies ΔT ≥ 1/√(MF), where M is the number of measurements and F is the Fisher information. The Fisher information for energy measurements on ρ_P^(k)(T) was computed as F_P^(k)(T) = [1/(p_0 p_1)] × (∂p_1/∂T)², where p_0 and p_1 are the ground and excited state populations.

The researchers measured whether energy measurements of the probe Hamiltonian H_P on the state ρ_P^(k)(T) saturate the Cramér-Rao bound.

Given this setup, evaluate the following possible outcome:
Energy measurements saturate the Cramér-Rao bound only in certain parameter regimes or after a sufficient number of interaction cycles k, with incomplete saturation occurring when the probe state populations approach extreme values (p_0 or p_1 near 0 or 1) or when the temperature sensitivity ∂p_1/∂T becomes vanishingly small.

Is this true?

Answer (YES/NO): NO